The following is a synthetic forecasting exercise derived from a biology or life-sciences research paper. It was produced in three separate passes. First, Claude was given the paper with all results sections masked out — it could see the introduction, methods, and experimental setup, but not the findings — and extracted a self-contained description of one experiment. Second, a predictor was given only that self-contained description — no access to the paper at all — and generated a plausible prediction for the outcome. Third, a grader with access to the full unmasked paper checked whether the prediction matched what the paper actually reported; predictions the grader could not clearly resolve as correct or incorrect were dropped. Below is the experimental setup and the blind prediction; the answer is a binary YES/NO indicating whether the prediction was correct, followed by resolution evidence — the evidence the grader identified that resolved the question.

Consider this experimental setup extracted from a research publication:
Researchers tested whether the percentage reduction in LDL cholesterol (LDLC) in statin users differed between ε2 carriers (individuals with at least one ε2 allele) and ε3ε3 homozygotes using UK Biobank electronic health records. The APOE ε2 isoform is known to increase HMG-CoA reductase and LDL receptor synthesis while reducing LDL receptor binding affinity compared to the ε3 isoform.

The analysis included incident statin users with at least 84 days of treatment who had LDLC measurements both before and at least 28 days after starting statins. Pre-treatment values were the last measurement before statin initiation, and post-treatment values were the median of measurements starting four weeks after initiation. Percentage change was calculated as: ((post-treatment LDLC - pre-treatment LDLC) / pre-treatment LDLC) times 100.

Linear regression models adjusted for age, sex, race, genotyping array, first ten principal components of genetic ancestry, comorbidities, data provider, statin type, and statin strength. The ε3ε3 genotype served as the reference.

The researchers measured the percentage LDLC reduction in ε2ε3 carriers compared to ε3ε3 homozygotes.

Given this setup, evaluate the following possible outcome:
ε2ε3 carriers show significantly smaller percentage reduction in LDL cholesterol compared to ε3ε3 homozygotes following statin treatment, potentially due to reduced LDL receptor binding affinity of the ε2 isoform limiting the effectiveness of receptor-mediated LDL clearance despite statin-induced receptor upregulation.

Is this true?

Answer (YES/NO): NO